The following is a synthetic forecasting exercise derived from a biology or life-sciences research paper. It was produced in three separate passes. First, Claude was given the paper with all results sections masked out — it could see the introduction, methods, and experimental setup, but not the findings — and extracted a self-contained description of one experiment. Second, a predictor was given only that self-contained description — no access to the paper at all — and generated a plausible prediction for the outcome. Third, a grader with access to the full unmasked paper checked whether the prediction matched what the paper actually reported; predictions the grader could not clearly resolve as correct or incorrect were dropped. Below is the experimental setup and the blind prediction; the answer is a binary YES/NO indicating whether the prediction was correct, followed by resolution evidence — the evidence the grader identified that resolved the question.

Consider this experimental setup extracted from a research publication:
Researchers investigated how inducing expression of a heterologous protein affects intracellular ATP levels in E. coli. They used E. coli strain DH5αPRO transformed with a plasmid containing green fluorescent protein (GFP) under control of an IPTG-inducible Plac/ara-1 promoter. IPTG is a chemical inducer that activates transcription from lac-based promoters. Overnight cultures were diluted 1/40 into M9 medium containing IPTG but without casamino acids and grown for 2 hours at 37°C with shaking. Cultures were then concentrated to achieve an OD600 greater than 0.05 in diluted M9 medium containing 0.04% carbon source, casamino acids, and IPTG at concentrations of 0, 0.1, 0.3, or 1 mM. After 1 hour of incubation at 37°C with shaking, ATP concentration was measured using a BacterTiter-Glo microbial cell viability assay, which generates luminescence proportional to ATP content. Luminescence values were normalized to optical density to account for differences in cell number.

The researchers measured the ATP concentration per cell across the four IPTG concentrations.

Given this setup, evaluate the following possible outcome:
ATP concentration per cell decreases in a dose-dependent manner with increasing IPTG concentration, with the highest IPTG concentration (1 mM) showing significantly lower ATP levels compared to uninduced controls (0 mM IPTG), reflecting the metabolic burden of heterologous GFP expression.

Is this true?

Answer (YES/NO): NO